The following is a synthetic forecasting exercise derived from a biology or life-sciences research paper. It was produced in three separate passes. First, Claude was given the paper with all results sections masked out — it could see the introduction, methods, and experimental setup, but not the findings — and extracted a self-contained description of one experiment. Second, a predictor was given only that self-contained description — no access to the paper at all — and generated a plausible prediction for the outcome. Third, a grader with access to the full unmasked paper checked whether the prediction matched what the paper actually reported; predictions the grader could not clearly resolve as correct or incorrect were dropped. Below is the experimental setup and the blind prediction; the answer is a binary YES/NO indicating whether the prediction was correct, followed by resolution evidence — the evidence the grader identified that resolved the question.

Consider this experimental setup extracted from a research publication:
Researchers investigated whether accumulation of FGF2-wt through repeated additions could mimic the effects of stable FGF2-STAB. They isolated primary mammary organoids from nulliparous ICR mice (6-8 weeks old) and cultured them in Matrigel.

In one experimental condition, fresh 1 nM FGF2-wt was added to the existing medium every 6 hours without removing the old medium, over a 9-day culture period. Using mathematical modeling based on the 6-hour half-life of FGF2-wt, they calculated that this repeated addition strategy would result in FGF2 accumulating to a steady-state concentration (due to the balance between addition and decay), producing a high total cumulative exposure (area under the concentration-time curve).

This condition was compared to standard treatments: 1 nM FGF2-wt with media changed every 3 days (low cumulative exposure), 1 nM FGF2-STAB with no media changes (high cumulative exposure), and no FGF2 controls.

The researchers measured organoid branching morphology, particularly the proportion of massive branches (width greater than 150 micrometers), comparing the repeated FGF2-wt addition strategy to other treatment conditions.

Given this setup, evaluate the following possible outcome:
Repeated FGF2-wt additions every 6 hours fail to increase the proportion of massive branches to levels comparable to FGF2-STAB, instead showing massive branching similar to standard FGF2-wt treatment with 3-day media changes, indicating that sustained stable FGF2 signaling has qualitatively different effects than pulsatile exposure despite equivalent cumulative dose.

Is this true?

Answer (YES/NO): NO